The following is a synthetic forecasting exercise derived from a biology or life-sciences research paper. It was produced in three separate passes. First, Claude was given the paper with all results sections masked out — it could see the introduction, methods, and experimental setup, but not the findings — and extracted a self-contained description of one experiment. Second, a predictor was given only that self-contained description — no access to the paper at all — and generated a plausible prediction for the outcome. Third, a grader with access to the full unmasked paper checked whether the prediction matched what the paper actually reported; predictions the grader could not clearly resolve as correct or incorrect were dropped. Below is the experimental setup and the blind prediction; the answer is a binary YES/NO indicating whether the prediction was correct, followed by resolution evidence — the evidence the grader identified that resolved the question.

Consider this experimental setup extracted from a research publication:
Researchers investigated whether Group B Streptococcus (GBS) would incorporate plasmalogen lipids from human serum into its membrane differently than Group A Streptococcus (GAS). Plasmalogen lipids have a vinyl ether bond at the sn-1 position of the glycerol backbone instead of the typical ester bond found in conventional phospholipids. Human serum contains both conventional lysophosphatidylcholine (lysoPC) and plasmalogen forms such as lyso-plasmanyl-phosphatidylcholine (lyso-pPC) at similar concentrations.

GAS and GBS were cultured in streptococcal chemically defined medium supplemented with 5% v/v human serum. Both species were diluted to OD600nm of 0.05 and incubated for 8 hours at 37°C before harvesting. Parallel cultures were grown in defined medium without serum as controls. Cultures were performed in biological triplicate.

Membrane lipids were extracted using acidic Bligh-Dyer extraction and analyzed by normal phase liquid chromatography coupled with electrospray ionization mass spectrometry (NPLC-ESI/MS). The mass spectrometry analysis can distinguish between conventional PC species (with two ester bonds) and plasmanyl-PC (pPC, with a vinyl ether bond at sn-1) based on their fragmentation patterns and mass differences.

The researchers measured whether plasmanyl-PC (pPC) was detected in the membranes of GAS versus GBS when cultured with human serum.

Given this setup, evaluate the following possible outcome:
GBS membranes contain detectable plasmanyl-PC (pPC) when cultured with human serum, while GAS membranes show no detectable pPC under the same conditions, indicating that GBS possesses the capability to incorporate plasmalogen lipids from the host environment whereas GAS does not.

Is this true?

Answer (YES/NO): YES